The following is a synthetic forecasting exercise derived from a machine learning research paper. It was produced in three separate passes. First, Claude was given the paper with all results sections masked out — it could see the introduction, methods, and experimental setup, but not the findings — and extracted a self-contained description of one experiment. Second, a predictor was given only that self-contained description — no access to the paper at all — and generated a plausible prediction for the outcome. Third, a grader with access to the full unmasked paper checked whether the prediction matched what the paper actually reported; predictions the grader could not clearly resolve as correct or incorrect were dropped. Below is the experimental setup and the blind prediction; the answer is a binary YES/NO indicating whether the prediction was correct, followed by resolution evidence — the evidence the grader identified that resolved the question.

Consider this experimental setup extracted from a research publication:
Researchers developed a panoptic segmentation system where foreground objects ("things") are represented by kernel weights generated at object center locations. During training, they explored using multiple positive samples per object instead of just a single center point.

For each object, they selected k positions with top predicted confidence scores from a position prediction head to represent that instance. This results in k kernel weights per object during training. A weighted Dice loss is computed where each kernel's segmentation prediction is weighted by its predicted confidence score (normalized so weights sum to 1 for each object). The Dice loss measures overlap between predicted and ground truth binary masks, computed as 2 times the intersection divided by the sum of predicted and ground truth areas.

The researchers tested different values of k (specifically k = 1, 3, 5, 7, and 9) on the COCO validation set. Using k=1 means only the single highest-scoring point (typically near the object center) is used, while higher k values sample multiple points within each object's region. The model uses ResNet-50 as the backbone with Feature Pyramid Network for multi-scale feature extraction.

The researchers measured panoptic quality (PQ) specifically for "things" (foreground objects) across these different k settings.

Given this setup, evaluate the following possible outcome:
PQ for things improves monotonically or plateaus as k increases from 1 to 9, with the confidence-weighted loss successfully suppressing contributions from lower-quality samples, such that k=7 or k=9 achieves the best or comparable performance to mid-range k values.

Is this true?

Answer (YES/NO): YES